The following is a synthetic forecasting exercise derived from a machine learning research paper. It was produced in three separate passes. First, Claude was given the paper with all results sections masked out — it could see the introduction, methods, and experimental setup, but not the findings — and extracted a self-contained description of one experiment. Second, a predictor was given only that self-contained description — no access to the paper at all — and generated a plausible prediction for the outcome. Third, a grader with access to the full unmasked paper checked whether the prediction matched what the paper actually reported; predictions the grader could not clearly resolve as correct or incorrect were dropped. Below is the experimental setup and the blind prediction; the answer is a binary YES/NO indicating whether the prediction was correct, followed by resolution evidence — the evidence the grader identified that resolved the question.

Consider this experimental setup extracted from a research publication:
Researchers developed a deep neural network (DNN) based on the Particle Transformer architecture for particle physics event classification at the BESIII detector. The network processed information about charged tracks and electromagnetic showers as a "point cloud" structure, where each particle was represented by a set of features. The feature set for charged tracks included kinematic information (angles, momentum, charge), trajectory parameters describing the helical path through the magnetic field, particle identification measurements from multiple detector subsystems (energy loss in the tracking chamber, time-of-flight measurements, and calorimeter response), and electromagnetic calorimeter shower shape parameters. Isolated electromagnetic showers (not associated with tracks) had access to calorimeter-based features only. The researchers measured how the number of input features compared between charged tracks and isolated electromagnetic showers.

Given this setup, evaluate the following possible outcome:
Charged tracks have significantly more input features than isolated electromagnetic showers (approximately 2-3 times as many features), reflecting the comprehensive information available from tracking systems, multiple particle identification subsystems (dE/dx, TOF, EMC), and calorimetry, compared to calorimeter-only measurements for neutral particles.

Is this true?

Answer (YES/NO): YES